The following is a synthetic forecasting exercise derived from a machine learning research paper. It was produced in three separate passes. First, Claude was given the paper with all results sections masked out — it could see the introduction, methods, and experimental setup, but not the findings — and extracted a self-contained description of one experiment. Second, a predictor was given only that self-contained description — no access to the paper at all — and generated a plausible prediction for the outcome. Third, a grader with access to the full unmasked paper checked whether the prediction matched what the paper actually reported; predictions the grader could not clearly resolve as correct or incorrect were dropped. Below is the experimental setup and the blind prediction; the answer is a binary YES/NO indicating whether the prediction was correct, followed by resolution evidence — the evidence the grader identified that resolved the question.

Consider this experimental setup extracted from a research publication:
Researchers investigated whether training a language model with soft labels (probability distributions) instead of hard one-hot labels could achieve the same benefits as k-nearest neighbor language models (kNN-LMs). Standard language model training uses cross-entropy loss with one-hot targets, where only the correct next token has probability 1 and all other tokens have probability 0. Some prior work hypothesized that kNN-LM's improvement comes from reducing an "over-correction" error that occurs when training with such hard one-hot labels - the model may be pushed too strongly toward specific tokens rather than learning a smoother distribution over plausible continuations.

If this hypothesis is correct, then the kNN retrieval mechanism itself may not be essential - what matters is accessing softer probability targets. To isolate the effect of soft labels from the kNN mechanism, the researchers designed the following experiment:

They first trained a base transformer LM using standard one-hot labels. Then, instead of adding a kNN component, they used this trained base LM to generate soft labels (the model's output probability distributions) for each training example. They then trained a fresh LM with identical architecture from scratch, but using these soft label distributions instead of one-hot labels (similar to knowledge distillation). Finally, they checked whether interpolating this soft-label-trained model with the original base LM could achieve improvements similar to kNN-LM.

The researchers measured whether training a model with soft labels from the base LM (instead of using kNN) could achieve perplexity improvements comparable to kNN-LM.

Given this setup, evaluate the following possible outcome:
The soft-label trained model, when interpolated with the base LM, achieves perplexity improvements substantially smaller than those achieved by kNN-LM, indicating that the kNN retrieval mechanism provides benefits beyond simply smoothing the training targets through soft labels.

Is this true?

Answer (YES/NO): YES